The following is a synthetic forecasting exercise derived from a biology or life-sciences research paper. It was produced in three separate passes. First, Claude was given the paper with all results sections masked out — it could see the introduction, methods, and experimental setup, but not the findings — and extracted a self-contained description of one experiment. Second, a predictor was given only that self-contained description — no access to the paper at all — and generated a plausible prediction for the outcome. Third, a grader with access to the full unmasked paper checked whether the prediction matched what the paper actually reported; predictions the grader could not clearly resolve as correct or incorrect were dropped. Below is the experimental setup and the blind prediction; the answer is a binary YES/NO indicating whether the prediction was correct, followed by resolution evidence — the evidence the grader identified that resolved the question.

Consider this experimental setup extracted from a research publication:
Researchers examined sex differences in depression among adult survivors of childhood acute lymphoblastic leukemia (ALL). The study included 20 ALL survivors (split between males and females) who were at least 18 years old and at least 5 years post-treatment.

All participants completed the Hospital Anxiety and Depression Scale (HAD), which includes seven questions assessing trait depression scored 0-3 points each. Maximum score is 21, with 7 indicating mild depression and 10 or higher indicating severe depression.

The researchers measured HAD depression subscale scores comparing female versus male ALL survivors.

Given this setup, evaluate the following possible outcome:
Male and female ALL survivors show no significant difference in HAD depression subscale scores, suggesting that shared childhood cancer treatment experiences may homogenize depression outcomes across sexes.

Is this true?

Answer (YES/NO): YES